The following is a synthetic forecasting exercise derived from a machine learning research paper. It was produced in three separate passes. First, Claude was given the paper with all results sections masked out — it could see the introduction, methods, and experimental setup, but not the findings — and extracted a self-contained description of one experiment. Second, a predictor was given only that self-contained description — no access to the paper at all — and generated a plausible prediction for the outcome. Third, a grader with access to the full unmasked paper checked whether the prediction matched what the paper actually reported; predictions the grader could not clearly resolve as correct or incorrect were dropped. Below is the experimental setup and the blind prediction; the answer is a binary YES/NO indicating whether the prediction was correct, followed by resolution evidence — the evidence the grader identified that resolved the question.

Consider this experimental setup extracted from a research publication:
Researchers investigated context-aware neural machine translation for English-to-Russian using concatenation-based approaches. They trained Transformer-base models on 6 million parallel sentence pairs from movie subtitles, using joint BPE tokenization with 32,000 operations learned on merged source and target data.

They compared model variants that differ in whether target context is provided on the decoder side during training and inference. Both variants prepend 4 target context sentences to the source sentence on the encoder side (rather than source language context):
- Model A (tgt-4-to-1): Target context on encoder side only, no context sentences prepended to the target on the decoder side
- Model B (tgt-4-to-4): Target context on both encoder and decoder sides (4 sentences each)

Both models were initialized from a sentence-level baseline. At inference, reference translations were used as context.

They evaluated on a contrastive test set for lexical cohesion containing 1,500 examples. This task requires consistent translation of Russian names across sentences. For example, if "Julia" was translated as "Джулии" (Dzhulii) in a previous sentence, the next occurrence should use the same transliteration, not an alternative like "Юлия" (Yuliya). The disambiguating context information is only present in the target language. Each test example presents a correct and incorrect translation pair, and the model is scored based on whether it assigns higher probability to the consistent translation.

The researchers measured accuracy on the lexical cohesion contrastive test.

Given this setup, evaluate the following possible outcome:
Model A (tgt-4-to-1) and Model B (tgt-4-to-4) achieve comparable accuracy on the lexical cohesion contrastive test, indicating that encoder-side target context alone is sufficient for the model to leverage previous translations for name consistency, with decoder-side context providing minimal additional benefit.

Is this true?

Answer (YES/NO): NO